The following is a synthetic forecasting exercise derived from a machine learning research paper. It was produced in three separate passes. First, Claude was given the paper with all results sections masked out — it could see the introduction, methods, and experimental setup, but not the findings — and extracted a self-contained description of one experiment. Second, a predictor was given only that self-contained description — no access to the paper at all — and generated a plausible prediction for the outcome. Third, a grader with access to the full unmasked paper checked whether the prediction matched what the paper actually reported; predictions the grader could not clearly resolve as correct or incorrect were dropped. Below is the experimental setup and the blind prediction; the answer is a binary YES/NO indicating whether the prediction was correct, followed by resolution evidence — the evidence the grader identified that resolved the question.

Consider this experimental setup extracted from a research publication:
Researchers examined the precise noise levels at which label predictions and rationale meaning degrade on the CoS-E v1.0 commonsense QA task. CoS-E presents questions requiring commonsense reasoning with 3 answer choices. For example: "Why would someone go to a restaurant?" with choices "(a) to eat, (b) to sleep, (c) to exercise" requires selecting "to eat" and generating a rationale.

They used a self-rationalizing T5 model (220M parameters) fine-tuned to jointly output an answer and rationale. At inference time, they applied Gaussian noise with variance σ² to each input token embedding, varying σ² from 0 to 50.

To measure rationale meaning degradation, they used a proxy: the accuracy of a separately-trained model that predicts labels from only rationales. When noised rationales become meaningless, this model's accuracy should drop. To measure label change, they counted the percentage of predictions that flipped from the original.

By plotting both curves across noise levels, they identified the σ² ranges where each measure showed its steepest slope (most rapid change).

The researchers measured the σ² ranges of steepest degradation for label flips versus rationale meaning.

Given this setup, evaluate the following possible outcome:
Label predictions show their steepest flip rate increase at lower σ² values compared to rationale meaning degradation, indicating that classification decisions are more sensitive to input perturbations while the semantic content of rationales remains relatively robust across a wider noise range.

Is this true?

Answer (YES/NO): NO